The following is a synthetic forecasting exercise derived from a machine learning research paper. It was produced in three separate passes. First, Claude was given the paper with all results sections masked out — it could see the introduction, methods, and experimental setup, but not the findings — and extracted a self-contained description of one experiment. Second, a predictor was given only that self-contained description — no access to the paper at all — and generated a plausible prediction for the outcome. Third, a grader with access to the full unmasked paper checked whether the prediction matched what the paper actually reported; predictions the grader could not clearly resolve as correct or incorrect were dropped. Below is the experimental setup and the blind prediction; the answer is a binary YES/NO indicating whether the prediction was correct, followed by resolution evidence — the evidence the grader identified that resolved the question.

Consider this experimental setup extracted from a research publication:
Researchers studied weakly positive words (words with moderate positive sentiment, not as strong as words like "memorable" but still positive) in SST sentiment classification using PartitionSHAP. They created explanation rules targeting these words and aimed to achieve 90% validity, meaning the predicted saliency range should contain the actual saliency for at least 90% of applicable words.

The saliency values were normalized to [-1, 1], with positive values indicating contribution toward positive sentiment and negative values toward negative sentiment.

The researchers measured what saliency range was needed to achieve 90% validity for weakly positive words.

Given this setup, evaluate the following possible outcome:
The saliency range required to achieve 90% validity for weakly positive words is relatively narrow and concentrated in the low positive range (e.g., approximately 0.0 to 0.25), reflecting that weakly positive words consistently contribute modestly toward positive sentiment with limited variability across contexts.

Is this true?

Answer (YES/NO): NO